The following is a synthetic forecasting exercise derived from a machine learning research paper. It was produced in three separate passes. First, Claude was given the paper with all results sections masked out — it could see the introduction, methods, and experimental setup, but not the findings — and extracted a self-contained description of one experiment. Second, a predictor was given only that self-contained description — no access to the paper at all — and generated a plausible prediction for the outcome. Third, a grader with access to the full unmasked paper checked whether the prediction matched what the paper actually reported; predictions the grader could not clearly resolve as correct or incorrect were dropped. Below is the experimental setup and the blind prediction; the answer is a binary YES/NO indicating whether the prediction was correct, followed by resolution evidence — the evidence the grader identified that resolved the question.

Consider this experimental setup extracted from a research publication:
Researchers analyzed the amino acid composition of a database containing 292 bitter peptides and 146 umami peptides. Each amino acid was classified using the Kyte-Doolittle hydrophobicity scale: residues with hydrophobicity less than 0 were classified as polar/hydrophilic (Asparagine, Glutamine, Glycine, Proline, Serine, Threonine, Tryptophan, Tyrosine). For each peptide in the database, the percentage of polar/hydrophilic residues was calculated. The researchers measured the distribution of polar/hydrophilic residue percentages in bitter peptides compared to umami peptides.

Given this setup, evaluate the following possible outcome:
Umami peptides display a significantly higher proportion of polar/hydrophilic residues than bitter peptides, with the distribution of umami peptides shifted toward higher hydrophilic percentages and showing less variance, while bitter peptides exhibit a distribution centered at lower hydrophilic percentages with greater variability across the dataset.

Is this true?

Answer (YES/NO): NO